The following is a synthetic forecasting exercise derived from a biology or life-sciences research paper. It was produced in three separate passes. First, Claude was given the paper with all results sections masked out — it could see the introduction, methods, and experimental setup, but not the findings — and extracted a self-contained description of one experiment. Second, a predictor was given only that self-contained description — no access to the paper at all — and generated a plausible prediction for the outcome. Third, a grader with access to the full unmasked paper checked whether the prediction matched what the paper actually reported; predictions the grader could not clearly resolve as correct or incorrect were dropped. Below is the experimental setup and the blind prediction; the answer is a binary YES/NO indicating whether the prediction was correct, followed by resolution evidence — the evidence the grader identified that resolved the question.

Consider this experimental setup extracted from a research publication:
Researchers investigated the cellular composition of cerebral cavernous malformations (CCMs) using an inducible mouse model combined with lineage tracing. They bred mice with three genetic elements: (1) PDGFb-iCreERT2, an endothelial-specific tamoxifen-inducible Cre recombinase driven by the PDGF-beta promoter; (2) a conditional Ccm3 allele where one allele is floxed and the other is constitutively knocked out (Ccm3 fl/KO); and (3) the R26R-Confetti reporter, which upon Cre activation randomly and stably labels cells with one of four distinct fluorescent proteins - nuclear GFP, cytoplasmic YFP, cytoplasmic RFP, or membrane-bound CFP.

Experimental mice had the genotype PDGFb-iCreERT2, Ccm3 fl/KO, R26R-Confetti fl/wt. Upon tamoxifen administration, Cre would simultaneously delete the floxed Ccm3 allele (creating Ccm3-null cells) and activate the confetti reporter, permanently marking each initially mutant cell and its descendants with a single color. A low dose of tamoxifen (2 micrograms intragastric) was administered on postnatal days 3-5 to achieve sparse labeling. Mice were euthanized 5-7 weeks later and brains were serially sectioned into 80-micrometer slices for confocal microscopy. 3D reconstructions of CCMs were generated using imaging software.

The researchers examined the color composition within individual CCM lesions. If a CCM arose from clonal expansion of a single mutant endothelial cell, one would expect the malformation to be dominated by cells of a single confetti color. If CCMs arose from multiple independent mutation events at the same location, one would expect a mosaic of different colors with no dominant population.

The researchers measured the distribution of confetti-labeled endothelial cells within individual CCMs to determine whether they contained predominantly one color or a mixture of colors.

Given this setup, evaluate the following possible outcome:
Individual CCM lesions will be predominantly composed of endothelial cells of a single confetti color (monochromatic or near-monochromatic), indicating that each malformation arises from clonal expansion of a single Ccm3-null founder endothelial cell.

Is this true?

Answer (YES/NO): YES